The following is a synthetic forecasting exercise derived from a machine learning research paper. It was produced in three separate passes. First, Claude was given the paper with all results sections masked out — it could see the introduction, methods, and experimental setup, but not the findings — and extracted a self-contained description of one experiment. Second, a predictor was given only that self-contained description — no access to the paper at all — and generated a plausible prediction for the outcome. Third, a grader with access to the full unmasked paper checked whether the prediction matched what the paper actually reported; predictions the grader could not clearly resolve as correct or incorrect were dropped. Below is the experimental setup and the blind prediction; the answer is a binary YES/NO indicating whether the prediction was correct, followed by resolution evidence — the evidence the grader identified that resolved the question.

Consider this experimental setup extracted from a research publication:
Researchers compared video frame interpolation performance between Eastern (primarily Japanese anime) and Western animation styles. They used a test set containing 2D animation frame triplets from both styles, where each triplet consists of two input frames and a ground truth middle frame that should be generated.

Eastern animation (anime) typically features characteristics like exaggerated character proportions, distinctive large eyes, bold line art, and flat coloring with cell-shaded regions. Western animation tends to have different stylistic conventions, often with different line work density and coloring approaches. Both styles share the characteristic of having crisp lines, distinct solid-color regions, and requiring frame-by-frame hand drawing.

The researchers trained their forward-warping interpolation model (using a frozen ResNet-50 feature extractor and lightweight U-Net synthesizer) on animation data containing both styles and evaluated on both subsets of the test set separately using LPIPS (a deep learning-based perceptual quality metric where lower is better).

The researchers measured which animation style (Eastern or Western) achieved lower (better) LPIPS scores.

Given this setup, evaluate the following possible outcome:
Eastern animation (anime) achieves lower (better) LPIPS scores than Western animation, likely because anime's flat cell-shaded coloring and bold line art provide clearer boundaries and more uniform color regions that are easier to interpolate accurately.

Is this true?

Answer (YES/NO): NO